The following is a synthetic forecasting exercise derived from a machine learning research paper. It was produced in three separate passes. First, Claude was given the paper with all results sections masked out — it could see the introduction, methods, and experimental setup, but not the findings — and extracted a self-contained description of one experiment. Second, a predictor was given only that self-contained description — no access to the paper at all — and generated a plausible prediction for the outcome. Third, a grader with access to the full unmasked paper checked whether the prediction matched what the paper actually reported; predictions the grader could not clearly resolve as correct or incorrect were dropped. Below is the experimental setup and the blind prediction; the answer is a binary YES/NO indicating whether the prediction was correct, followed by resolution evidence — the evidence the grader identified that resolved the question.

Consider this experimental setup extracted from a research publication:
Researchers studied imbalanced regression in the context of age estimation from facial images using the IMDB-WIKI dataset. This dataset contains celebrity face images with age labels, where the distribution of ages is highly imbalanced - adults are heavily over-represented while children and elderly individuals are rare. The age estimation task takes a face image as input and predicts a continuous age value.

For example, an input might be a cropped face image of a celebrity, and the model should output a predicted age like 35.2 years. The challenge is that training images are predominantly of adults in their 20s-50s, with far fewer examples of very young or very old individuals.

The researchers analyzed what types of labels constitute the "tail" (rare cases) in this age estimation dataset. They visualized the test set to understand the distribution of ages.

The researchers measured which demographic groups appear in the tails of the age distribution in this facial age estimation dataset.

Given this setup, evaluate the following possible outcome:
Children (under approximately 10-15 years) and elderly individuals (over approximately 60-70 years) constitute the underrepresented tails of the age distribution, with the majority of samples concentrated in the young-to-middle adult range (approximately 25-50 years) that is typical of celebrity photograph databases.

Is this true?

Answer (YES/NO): NO